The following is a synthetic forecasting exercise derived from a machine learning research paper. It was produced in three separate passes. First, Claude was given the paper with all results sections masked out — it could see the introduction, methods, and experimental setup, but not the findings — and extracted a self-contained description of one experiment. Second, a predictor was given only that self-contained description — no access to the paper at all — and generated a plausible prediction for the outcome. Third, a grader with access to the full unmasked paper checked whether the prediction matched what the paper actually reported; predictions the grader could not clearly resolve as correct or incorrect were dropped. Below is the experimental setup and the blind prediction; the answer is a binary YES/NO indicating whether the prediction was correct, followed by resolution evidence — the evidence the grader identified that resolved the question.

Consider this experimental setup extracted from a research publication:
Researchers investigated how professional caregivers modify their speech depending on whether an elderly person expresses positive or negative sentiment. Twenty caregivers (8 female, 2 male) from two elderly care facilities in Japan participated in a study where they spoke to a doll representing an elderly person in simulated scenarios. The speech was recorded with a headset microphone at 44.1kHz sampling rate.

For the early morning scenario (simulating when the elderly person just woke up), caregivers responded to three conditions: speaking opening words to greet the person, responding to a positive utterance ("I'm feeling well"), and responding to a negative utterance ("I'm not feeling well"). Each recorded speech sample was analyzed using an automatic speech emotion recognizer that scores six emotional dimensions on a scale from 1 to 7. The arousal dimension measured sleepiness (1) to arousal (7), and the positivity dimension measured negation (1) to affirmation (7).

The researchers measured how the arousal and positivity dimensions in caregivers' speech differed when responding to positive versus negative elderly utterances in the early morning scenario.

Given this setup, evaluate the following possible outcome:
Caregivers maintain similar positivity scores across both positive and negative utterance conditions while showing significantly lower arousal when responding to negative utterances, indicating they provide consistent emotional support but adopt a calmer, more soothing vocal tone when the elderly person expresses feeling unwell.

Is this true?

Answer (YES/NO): NO